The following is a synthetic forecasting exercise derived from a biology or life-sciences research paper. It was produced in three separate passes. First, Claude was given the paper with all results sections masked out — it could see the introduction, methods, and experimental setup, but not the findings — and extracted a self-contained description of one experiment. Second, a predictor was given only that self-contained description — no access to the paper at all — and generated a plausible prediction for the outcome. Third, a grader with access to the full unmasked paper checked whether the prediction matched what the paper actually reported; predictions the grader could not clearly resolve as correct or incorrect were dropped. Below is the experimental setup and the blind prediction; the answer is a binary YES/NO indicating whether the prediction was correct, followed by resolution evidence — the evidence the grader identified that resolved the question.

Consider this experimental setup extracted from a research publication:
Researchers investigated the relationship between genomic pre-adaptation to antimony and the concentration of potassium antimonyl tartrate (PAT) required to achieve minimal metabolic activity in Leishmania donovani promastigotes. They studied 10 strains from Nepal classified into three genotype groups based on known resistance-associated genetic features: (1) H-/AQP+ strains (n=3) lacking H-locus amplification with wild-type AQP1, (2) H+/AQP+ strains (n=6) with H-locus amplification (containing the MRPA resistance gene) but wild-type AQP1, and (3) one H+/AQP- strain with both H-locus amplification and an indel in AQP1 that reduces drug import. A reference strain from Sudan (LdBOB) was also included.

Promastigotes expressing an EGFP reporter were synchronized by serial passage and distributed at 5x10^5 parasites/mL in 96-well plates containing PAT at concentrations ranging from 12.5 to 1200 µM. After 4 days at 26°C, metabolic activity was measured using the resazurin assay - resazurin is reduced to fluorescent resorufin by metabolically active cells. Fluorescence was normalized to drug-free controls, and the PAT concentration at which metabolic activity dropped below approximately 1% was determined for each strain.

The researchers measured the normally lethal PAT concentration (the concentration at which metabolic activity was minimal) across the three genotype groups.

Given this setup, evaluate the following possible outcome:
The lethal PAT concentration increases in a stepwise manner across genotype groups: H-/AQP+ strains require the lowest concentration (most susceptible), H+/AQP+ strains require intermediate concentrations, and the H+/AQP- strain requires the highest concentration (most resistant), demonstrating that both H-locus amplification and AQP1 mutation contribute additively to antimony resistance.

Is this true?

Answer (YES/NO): YES